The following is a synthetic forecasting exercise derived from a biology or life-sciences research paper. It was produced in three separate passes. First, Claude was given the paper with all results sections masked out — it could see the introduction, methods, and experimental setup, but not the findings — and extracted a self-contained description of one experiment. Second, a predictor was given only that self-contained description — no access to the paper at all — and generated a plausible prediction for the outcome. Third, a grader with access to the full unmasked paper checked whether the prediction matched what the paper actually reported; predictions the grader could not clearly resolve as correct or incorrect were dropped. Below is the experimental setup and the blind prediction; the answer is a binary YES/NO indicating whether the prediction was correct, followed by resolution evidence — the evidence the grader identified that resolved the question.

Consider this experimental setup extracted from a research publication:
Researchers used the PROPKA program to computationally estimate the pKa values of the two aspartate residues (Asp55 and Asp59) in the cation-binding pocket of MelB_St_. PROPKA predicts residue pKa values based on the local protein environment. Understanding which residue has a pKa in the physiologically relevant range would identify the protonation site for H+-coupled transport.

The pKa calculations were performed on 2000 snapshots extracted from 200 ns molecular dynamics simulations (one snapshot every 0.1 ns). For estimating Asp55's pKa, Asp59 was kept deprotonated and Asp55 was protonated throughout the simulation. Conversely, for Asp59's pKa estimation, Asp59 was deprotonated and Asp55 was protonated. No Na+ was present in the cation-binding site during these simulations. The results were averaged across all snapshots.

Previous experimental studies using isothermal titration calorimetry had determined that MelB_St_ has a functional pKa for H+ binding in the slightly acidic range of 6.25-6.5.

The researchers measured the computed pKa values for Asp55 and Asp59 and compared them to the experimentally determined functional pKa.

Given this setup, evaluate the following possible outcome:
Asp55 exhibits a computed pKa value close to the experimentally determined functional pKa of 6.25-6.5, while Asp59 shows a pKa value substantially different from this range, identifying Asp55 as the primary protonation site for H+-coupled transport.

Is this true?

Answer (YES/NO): NO